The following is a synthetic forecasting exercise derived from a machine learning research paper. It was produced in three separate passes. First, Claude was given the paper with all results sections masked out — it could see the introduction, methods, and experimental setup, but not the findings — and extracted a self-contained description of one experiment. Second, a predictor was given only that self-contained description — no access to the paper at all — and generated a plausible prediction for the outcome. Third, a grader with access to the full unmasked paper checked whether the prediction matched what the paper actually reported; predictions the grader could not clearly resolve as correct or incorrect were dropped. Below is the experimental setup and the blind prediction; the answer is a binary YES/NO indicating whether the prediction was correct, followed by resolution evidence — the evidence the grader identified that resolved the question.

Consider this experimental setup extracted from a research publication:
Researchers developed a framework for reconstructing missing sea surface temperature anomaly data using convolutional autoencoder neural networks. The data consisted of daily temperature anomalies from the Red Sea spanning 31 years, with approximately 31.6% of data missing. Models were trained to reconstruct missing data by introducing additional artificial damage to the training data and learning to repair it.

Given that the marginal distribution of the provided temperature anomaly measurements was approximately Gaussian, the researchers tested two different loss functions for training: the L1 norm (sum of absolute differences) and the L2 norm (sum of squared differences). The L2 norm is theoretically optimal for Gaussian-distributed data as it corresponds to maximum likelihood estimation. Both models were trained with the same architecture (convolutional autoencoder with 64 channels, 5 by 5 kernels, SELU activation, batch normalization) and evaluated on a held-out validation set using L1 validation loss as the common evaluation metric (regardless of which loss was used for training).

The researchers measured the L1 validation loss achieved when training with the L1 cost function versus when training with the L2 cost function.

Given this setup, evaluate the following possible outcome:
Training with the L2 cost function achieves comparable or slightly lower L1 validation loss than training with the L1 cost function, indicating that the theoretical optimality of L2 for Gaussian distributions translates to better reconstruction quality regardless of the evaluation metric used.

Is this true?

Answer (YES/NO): NO